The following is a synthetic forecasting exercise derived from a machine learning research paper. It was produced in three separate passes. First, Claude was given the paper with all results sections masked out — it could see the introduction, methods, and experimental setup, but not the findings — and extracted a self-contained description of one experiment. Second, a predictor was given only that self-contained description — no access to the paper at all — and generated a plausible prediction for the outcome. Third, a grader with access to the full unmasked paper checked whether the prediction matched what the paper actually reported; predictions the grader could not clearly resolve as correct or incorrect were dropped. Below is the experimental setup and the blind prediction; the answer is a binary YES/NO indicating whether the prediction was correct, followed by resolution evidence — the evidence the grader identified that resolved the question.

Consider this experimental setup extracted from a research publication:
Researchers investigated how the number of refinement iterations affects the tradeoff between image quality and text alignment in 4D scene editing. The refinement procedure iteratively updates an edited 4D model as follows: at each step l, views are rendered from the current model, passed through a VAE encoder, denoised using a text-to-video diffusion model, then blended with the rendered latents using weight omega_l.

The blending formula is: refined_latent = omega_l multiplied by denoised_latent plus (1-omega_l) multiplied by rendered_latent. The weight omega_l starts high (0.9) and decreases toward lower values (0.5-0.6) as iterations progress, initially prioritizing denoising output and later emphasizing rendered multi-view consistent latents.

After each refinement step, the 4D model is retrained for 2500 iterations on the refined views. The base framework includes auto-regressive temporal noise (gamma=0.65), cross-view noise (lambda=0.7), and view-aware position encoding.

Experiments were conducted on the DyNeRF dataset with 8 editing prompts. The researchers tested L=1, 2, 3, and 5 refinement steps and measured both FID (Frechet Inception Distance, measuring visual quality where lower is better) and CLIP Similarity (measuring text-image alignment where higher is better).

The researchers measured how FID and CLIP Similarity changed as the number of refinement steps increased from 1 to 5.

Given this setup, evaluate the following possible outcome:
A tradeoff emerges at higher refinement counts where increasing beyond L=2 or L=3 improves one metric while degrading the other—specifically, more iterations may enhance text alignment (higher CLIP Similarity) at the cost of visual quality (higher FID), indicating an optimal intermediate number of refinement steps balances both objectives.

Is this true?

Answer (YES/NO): NO